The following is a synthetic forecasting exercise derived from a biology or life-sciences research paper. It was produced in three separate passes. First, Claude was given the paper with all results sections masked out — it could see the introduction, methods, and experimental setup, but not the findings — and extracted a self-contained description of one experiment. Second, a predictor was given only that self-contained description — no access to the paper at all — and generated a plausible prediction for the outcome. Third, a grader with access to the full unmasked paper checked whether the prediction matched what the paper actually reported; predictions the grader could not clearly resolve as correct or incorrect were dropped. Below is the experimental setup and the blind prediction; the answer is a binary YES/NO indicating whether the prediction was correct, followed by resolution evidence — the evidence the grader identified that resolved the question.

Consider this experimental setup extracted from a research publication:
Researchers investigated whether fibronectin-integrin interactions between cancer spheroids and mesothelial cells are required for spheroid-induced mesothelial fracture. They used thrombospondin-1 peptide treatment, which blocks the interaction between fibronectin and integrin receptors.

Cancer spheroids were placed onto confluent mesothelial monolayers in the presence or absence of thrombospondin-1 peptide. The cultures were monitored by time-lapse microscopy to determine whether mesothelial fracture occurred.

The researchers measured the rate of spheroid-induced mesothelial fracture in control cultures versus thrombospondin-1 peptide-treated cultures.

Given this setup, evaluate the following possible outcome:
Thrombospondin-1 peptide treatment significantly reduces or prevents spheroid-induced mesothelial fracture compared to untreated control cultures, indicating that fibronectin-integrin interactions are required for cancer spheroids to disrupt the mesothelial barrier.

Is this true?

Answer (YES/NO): YES